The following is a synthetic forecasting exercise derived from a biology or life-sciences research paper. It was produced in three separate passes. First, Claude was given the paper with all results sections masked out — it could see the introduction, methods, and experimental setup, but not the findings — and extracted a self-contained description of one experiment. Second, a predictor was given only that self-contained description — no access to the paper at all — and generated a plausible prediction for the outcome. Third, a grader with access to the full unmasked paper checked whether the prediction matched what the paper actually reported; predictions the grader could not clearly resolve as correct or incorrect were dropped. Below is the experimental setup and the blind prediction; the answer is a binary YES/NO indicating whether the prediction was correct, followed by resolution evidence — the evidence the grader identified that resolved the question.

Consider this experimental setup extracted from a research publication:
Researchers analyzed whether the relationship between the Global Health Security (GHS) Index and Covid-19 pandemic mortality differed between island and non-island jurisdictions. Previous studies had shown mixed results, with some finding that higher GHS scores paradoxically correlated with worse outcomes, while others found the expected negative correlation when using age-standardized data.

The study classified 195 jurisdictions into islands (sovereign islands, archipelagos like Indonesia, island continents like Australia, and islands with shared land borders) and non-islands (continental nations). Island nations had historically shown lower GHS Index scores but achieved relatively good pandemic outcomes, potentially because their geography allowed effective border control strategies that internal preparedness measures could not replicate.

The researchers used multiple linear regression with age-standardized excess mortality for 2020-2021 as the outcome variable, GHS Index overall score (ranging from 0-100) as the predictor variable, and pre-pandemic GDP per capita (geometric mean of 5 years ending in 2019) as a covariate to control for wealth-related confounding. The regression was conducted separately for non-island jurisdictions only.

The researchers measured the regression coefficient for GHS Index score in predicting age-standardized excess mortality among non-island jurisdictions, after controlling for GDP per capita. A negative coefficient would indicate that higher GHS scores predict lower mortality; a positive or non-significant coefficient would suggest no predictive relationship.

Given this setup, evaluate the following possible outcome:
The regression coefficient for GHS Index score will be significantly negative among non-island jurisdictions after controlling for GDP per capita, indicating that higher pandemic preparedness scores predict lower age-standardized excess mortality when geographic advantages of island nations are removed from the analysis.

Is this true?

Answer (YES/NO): YES